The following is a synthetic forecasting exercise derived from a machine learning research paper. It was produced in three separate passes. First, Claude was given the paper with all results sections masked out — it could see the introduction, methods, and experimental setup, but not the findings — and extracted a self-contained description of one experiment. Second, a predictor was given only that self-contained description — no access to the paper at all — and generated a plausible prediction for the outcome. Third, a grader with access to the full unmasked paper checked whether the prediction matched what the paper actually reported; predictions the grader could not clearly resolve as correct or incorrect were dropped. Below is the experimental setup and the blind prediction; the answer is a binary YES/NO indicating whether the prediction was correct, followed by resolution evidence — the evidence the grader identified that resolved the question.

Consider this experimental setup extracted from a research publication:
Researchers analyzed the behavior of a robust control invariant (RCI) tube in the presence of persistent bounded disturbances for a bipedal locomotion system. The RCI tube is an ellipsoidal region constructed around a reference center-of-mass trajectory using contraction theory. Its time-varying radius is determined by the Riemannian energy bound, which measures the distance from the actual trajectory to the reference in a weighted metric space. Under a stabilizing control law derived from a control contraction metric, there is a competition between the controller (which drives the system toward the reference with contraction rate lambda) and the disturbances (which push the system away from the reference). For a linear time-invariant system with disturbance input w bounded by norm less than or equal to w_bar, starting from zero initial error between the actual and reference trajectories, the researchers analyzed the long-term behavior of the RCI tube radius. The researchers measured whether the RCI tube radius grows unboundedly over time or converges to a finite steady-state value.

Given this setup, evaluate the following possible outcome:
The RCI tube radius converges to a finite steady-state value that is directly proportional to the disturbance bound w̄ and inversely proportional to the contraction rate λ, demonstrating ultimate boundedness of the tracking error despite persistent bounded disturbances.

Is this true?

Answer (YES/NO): YES